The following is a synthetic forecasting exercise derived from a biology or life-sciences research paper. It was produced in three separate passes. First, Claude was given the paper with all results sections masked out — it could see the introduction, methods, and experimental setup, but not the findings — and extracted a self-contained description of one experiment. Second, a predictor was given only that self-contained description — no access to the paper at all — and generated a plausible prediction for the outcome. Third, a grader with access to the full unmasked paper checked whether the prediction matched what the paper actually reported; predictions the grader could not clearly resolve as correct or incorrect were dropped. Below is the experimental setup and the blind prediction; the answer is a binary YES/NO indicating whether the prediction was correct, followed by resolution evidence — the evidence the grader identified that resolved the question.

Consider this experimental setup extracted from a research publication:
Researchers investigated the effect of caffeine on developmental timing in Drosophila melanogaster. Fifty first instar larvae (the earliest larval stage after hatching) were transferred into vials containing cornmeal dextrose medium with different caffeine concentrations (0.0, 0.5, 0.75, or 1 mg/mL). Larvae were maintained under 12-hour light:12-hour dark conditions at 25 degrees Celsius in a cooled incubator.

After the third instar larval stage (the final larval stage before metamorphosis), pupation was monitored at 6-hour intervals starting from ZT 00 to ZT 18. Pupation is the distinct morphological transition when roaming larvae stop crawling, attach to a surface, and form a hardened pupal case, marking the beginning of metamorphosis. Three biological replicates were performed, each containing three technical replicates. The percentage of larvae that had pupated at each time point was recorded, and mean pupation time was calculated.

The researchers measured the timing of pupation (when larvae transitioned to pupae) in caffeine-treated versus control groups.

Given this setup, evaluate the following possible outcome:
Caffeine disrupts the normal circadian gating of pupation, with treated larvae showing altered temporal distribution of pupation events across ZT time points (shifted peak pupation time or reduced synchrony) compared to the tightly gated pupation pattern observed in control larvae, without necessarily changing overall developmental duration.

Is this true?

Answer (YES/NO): NO